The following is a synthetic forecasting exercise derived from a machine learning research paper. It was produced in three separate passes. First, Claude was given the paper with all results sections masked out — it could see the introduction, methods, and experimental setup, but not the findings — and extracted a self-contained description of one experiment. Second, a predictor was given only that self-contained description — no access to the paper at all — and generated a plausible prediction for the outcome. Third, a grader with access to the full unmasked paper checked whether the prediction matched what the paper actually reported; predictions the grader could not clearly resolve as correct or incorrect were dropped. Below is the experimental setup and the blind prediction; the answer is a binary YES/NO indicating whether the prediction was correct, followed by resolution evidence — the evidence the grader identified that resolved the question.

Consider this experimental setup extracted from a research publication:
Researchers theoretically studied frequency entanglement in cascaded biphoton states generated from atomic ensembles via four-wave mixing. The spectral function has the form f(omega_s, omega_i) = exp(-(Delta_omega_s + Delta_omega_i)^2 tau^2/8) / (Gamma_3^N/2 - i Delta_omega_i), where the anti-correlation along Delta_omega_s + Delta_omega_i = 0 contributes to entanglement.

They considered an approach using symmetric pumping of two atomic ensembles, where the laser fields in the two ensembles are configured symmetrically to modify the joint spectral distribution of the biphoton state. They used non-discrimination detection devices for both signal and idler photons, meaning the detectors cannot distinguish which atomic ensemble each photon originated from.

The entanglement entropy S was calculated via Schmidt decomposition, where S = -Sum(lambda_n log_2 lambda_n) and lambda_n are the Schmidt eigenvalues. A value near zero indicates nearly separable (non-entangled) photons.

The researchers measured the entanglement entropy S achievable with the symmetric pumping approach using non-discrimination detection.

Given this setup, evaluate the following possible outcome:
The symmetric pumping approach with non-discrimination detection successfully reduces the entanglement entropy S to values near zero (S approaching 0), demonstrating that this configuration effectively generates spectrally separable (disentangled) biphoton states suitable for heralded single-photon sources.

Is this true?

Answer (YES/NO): NO